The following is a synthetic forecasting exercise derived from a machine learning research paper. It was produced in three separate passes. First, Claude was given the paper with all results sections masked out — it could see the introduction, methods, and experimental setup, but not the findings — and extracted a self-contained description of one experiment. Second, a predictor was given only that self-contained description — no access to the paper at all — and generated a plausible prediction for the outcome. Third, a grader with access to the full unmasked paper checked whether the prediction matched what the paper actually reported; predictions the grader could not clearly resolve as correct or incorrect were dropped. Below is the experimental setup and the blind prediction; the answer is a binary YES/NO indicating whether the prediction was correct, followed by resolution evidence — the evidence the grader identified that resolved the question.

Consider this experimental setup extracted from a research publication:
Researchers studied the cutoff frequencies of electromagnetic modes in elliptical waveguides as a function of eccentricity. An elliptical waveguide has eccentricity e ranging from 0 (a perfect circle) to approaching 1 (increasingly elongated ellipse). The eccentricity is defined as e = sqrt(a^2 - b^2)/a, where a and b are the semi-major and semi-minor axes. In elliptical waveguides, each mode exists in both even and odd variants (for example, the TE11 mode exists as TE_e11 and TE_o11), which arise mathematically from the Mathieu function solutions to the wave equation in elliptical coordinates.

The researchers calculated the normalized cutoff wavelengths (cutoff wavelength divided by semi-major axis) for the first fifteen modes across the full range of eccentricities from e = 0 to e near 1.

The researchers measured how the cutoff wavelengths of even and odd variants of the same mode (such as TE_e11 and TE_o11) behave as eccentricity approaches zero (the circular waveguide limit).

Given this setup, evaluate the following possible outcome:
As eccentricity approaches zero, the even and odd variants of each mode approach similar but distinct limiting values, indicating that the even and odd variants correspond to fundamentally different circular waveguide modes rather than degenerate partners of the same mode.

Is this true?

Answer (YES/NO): NO